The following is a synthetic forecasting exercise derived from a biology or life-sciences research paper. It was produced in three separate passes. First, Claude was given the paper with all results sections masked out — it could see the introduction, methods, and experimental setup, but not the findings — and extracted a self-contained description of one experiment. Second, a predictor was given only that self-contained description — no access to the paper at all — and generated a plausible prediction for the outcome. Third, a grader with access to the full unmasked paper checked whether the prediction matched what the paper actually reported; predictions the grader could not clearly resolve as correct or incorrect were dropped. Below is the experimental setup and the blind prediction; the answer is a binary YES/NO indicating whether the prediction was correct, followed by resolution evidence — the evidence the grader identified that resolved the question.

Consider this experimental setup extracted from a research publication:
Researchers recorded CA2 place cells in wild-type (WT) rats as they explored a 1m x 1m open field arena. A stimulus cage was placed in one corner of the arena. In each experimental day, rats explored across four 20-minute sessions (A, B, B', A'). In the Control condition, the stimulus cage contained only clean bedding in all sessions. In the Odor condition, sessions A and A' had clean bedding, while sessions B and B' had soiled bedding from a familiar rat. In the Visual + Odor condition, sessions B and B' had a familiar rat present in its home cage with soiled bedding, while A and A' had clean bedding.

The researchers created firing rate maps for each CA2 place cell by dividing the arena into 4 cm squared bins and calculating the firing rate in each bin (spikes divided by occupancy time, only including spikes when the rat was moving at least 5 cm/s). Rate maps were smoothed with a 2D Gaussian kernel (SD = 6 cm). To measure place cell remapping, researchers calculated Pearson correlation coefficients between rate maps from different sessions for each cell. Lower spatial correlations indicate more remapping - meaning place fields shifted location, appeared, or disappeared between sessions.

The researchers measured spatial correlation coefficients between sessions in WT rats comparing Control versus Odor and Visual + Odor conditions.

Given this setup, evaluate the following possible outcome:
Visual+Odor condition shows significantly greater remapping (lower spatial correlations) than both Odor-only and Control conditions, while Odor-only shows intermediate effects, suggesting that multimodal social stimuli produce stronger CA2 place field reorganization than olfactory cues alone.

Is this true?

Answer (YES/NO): NO